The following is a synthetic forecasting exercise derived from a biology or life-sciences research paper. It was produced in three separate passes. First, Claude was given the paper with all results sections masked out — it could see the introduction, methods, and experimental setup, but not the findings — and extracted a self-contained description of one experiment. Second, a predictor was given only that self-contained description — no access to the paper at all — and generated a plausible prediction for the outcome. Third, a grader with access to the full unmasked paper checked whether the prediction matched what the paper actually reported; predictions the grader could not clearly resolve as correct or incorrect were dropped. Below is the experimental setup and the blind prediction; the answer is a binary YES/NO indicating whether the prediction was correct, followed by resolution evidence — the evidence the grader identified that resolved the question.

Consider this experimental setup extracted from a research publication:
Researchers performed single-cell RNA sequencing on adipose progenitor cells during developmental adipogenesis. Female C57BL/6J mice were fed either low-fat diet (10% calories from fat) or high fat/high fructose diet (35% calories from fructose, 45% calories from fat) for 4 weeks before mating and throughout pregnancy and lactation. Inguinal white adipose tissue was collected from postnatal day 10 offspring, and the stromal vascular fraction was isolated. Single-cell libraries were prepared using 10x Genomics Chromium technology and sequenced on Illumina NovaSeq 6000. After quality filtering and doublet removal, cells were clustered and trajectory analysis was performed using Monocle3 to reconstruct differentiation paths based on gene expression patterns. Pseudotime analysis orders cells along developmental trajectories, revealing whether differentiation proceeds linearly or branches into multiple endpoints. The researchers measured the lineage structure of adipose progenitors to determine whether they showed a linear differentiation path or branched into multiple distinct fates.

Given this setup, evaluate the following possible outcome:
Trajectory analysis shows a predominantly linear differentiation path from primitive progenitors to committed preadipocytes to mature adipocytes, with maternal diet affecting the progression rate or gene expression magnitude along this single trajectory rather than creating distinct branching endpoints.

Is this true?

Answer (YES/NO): NO